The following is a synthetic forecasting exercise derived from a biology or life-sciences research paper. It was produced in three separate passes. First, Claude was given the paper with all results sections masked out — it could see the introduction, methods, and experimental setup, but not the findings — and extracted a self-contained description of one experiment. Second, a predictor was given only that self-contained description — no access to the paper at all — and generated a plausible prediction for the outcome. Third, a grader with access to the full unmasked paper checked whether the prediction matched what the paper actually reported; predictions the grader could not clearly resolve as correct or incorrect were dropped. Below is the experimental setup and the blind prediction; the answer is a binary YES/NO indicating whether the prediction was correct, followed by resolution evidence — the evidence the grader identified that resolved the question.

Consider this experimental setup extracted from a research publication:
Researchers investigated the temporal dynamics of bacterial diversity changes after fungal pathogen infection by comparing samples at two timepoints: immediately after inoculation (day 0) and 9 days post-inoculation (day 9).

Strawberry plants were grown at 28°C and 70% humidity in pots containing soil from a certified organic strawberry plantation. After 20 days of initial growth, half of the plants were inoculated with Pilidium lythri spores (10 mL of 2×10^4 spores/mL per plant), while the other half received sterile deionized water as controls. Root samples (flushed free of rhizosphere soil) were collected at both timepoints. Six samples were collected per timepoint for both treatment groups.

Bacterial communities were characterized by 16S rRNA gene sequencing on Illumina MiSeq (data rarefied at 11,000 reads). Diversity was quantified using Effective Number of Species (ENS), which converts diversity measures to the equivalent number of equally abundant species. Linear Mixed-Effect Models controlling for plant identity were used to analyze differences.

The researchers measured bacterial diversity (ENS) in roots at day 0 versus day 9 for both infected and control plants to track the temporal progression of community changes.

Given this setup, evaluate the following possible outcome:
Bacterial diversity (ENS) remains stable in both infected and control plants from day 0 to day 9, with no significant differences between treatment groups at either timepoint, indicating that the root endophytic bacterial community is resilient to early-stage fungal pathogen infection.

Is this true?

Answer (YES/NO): NO